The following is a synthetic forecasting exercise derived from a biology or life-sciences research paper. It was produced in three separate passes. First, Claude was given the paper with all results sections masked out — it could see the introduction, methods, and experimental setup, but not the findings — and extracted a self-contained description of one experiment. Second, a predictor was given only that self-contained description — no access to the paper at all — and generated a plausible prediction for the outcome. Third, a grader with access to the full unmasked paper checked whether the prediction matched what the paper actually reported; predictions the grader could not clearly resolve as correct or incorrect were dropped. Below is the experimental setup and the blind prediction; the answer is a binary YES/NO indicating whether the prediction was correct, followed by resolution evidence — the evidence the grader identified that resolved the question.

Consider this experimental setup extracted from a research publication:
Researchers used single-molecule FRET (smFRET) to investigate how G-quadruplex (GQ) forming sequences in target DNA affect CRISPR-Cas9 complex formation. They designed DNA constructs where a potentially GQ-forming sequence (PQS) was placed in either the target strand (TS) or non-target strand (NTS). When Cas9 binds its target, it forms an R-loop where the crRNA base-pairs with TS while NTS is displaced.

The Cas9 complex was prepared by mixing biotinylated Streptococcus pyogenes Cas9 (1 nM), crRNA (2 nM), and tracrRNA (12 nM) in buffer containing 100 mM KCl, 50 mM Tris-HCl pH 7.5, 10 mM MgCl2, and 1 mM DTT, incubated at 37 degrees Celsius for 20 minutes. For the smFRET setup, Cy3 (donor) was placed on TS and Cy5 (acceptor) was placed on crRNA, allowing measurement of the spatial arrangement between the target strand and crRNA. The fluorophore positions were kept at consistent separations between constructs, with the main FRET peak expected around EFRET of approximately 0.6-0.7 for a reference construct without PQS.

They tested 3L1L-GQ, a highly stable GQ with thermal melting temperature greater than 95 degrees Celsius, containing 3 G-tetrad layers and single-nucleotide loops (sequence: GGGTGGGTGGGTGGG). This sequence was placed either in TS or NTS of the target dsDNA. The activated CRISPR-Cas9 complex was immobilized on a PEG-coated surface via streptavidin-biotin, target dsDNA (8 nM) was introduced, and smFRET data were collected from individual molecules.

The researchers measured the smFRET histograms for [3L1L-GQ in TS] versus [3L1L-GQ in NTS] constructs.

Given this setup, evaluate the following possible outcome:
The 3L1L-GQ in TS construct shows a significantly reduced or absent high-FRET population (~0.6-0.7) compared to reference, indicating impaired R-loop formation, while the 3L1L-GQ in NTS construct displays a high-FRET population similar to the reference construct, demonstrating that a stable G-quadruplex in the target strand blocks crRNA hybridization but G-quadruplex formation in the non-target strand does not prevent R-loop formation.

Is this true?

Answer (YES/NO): NO